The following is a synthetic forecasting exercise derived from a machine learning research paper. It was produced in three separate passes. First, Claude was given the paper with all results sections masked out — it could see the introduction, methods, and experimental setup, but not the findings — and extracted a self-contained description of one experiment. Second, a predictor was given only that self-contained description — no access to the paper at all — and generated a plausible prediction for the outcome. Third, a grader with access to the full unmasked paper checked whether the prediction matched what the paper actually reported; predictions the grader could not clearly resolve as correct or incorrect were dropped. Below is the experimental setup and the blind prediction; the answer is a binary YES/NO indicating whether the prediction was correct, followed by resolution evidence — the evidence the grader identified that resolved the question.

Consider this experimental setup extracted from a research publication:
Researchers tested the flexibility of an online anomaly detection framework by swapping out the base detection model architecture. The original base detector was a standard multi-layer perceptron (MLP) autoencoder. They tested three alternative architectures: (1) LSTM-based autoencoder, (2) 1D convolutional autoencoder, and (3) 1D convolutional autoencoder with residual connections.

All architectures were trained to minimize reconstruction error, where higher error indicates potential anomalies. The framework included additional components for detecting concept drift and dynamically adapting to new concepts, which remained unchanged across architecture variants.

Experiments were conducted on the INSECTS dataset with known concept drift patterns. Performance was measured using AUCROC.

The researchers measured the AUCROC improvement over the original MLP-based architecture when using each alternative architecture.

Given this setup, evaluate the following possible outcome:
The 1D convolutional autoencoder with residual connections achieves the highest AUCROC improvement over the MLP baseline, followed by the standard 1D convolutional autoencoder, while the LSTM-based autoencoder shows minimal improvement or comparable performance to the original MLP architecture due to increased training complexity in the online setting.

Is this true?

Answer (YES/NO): NO